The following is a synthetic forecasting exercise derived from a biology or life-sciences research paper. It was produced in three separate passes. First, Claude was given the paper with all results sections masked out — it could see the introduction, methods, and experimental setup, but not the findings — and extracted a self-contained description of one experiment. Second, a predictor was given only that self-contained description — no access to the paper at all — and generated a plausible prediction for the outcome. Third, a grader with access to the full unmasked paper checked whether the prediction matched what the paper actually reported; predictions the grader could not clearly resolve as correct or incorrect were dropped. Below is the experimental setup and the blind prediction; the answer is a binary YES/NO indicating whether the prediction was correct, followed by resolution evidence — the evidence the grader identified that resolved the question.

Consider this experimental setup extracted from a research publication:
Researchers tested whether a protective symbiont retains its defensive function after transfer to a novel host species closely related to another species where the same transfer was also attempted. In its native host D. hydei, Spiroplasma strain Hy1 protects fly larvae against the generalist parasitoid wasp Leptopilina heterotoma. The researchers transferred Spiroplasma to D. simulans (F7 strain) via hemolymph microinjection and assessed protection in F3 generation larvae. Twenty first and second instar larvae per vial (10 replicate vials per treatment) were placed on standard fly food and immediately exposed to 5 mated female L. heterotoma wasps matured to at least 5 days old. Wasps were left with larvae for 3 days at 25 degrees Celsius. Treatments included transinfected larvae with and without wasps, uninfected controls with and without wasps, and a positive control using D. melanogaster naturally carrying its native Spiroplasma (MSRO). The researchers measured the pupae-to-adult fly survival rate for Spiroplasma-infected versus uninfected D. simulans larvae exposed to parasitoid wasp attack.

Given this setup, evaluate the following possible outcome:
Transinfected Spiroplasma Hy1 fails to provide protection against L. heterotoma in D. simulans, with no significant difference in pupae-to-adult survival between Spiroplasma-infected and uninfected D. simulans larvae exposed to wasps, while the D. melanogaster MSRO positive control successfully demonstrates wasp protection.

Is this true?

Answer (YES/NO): YES